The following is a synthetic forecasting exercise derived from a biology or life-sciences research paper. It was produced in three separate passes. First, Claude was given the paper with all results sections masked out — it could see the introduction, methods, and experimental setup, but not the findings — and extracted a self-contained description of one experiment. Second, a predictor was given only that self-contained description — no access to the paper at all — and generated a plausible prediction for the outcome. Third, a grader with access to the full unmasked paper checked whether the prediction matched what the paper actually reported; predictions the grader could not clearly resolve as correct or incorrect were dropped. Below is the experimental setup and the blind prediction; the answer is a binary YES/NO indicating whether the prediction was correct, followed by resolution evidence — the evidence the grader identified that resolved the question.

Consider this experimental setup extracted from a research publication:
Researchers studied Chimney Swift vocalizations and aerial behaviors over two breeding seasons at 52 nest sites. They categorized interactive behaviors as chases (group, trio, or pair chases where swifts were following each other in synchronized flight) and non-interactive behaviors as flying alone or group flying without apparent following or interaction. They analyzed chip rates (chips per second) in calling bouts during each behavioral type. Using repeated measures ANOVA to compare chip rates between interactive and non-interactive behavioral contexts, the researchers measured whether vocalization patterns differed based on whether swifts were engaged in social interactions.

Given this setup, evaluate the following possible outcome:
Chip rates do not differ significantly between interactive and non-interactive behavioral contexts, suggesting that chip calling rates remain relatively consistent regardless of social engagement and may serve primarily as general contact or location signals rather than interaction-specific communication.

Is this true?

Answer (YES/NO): YES